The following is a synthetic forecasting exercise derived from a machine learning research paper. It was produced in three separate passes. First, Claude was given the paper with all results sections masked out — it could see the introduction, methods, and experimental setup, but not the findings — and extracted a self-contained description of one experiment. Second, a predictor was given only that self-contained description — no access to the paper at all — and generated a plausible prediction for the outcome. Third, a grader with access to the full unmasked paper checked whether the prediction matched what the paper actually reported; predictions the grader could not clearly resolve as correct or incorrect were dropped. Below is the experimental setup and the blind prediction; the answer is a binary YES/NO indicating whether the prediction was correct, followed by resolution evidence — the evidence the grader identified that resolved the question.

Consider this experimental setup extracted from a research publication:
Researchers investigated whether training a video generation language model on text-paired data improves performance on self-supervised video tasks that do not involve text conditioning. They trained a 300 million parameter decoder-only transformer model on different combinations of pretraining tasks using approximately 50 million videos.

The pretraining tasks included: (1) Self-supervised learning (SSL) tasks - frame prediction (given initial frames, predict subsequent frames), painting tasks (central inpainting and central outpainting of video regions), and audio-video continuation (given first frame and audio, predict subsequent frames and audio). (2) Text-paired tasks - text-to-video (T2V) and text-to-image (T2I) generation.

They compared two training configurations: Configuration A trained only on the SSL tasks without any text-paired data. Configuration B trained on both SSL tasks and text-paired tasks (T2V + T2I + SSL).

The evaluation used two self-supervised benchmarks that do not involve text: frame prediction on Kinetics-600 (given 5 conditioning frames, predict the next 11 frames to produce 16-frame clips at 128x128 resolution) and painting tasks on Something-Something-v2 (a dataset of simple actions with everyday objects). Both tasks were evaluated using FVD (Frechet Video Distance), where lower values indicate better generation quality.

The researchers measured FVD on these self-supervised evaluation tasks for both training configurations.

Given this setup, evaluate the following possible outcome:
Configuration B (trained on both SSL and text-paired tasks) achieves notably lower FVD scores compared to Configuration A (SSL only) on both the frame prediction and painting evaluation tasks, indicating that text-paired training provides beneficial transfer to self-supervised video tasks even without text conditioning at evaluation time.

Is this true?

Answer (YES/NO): YES